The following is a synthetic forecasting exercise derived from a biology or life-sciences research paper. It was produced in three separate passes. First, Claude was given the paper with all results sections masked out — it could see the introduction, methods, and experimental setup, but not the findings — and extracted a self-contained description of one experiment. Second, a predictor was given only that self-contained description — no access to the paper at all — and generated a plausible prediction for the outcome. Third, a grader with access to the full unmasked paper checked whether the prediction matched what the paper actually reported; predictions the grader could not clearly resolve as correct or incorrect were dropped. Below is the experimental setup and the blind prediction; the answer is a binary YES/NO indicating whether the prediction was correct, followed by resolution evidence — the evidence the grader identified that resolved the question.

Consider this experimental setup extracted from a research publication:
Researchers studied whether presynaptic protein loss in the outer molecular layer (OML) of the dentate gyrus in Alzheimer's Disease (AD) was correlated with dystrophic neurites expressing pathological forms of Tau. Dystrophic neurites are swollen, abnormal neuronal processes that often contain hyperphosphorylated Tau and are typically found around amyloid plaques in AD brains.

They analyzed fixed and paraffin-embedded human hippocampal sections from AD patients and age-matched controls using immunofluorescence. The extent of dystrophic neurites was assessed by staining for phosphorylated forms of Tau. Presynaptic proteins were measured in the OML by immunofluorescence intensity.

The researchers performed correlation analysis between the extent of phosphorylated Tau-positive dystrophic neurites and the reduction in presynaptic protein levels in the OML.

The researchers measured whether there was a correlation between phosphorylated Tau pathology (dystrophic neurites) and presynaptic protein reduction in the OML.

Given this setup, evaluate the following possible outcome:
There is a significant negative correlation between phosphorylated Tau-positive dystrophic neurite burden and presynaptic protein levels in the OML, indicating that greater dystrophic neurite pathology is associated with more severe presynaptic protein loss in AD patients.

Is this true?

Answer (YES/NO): NO